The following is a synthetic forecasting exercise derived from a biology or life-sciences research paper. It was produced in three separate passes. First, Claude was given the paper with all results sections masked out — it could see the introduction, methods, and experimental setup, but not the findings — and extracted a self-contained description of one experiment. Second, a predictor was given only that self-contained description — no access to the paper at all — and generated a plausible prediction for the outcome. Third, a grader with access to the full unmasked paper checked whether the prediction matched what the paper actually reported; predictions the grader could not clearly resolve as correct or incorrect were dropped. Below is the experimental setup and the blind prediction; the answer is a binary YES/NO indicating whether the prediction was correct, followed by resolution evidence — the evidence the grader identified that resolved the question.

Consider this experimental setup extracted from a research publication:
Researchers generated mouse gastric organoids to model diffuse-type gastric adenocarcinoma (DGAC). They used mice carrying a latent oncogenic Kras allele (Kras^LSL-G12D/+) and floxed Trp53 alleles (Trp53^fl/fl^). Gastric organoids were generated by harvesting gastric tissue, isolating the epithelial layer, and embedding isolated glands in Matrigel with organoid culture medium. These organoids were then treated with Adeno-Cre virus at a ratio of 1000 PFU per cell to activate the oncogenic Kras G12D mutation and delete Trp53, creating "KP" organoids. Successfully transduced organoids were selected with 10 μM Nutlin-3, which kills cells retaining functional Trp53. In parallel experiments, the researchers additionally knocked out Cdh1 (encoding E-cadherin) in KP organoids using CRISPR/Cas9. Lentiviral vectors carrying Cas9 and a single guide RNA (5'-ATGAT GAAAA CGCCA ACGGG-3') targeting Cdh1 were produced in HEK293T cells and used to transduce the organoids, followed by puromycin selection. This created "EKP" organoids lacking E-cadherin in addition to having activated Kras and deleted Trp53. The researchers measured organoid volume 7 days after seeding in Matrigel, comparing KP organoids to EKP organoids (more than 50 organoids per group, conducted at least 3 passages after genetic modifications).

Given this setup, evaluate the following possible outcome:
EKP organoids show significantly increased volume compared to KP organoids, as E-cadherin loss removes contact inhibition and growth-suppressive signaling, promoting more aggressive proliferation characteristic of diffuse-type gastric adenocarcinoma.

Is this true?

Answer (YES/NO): YES